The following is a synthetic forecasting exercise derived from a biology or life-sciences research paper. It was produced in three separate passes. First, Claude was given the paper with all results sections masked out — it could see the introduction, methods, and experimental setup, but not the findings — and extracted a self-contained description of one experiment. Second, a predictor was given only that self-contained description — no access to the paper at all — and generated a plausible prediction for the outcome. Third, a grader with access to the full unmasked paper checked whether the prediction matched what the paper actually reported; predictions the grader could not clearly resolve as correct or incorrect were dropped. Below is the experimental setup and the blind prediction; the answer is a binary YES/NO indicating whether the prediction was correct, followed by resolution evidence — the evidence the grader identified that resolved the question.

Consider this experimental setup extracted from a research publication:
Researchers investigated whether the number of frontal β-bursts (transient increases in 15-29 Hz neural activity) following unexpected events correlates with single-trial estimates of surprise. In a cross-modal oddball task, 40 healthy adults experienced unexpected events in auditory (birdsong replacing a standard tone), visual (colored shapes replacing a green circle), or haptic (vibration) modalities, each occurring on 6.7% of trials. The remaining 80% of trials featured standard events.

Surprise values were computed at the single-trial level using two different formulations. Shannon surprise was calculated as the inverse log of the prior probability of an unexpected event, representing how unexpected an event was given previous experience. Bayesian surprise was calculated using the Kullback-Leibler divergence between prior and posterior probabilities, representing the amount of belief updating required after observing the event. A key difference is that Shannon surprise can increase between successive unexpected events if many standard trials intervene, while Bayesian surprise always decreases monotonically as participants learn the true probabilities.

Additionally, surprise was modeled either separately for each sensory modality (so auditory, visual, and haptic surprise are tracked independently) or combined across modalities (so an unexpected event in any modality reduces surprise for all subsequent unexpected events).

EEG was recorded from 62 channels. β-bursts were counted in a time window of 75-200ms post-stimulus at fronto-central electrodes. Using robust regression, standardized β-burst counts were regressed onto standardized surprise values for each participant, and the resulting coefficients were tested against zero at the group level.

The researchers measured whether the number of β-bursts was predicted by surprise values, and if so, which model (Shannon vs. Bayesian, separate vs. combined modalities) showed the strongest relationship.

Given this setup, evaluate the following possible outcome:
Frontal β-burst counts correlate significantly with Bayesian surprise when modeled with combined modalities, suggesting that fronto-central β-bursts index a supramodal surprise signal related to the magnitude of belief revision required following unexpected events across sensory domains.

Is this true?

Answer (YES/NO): NO